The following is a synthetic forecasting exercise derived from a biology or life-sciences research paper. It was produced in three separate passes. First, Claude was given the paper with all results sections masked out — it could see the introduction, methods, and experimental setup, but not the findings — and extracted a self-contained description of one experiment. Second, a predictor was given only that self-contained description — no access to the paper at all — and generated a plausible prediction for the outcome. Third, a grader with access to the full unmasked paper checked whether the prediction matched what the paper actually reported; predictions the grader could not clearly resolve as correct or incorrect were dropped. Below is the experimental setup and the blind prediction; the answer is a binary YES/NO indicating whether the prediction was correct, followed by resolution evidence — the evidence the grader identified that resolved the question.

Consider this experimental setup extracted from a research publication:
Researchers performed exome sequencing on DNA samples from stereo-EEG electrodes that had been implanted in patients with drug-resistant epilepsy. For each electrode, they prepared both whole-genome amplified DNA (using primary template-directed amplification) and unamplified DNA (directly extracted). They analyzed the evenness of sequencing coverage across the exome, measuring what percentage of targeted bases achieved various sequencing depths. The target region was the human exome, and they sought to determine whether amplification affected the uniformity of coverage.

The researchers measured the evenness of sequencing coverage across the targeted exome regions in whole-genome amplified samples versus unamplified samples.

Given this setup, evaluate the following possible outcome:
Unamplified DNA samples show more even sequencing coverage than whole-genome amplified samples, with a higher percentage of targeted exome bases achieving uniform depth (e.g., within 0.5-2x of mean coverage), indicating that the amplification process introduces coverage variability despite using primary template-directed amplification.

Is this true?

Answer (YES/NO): YES